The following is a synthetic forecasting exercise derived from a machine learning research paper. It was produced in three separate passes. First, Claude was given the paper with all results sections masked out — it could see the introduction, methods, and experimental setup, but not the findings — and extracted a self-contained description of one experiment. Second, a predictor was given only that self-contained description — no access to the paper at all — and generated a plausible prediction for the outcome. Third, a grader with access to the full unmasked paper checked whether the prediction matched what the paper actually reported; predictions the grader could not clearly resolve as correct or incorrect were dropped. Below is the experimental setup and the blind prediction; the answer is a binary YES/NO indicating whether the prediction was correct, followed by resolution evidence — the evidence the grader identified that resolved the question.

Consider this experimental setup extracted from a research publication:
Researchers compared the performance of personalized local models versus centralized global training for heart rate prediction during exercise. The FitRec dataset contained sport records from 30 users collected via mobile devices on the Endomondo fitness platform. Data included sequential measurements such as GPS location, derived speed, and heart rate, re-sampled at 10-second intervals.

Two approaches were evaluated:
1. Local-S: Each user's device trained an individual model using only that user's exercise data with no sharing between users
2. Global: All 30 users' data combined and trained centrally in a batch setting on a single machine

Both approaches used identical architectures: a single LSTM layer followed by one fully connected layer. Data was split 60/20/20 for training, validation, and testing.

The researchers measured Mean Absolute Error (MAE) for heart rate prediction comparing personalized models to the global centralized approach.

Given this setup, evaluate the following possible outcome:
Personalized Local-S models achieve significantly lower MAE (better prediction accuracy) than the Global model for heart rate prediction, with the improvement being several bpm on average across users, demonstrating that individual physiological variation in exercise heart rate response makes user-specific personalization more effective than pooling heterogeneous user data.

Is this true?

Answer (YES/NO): NO